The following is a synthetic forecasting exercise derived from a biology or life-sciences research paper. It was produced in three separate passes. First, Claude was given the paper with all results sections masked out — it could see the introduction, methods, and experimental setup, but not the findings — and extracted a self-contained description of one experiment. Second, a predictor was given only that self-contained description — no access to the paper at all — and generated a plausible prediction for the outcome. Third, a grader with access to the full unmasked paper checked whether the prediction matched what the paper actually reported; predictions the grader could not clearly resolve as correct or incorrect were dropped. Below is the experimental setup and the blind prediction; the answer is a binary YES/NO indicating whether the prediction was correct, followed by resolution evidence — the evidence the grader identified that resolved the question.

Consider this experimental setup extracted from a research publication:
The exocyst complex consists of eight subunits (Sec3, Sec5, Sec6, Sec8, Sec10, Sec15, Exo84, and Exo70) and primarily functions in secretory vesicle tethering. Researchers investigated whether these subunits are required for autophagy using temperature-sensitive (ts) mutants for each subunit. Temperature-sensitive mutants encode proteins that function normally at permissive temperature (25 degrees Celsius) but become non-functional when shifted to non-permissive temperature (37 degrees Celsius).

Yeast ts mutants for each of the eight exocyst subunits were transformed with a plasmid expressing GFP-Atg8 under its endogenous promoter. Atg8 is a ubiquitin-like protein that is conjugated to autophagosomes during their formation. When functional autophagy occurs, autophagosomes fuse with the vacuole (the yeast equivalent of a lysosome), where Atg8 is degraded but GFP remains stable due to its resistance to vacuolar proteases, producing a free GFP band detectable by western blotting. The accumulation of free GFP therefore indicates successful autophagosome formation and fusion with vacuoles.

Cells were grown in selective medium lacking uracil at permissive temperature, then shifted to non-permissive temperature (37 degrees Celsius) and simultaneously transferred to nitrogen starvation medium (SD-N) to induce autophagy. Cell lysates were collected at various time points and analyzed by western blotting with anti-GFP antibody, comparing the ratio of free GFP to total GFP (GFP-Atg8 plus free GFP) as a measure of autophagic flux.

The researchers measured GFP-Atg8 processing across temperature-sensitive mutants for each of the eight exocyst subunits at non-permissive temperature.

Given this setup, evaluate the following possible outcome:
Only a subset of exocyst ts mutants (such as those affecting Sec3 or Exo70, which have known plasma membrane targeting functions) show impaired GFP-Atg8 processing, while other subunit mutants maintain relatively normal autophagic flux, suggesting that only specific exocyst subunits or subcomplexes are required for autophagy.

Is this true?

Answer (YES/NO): NO